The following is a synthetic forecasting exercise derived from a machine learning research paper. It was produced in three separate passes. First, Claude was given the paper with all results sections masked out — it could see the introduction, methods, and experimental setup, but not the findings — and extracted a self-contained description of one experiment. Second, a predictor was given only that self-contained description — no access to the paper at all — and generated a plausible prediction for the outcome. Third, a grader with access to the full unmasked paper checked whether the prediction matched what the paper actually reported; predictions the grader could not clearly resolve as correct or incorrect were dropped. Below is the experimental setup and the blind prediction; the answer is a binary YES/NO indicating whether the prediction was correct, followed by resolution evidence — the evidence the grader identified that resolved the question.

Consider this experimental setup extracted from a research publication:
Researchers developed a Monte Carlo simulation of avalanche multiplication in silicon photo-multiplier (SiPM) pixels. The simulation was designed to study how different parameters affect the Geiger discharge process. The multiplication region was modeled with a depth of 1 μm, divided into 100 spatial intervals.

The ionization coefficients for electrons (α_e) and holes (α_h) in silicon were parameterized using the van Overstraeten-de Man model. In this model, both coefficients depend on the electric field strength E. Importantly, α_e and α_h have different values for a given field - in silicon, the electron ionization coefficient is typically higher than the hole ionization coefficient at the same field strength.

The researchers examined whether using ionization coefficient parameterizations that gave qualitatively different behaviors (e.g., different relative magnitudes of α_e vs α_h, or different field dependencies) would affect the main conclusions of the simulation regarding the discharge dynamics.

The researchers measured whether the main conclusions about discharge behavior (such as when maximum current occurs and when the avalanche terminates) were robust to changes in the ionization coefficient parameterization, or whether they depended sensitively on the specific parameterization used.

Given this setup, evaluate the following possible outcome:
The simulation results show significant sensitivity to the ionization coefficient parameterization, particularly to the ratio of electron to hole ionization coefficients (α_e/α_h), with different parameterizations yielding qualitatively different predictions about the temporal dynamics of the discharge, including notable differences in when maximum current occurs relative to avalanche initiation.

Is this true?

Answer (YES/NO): NO